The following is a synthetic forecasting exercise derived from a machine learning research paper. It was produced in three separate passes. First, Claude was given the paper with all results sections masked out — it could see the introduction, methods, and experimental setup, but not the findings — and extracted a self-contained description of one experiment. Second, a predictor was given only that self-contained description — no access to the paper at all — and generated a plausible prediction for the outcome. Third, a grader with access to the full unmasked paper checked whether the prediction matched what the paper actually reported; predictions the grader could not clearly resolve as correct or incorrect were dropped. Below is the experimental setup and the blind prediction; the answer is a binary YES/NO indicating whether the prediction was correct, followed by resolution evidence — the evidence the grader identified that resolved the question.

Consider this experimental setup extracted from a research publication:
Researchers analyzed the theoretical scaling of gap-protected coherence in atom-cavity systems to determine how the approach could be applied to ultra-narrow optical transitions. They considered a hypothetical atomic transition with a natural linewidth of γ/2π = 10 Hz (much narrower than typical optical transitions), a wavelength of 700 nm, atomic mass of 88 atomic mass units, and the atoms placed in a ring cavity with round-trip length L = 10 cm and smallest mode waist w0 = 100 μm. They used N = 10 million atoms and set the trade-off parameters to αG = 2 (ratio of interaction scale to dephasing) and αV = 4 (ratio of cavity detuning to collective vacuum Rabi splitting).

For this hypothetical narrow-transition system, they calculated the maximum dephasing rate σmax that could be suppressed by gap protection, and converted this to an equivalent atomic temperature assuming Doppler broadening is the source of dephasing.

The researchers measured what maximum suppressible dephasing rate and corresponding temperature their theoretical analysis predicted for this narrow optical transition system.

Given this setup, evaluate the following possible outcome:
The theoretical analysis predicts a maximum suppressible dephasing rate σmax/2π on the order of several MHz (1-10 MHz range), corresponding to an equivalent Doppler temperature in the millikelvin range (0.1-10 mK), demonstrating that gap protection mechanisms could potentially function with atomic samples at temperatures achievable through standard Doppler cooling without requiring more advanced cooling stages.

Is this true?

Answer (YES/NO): NO